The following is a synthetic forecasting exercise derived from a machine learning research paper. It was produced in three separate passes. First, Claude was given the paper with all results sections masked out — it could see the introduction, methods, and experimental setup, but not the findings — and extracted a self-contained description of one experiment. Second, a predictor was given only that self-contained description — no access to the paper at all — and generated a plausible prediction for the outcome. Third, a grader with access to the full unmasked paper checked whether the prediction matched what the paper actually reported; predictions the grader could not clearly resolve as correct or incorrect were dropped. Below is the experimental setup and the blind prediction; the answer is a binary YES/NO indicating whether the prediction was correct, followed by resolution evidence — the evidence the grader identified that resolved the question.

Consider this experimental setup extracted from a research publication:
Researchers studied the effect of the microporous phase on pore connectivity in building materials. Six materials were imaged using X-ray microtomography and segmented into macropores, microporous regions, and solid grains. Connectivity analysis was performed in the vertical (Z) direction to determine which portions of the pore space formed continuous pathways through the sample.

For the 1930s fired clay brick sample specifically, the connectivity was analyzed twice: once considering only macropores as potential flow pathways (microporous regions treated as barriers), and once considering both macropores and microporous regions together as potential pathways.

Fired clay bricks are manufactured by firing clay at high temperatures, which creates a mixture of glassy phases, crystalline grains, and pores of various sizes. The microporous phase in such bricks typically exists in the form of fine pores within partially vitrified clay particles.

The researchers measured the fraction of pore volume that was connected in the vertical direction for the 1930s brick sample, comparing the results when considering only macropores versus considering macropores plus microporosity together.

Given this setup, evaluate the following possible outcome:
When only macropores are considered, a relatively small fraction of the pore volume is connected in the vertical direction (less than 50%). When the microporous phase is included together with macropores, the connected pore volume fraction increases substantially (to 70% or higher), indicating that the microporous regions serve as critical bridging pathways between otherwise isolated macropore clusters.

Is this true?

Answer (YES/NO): YES